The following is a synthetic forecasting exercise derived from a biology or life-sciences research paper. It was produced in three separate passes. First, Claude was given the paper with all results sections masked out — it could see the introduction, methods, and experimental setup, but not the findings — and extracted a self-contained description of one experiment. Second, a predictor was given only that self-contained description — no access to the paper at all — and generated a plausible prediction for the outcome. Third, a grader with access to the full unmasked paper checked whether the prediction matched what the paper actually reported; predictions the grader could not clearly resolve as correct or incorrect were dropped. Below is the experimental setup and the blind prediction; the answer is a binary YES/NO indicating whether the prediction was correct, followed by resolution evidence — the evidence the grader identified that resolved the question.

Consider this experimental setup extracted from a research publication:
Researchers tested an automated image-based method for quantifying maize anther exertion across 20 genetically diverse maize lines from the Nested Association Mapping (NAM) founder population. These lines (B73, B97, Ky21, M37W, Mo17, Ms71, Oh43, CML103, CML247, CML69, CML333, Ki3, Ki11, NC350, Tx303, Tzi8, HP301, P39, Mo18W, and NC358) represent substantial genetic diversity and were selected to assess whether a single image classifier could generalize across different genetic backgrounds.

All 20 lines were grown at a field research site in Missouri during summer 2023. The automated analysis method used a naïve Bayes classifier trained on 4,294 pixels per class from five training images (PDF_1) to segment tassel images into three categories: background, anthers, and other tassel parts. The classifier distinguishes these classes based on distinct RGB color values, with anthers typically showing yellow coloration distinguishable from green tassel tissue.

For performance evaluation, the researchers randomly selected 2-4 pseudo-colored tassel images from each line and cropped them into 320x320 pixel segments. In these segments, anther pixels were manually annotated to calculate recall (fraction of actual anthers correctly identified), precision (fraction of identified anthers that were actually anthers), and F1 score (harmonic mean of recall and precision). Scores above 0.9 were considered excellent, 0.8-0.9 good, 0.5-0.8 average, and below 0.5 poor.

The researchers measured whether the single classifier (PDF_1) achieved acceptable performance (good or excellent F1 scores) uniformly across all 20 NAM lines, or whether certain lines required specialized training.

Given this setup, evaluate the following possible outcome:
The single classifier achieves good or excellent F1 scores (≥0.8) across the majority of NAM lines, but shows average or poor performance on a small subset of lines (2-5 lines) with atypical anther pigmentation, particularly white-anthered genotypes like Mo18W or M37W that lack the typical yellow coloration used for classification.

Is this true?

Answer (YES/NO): NO